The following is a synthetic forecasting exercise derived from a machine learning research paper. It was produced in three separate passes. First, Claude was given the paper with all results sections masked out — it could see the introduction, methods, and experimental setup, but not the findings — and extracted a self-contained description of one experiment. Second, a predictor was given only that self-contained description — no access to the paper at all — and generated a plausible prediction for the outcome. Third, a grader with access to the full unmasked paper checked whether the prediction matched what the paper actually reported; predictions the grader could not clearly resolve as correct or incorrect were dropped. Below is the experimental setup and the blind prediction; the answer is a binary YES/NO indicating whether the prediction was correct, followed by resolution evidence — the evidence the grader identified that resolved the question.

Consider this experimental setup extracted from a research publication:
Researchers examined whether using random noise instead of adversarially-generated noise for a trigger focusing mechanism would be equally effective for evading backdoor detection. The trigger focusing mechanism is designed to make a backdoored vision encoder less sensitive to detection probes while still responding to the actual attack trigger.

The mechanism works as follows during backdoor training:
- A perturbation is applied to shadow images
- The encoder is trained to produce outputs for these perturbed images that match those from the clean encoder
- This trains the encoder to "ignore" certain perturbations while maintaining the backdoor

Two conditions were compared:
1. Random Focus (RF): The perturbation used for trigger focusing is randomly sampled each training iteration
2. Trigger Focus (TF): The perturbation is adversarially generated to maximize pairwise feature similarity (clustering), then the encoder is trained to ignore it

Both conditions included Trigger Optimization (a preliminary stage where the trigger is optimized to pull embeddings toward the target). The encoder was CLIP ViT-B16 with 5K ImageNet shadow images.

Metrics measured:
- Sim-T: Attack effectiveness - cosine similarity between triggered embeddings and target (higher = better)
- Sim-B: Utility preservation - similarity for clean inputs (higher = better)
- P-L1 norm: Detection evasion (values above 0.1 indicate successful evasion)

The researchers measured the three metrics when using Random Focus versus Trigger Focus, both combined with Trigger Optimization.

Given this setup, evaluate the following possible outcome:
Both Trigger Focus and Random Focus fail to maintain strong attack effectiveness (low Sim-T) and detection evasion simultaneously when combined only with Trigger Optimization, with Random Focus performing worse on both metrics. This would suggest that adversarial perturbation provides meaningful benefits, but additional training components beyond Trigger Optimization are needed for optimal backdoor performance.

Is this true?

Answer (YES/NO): NO